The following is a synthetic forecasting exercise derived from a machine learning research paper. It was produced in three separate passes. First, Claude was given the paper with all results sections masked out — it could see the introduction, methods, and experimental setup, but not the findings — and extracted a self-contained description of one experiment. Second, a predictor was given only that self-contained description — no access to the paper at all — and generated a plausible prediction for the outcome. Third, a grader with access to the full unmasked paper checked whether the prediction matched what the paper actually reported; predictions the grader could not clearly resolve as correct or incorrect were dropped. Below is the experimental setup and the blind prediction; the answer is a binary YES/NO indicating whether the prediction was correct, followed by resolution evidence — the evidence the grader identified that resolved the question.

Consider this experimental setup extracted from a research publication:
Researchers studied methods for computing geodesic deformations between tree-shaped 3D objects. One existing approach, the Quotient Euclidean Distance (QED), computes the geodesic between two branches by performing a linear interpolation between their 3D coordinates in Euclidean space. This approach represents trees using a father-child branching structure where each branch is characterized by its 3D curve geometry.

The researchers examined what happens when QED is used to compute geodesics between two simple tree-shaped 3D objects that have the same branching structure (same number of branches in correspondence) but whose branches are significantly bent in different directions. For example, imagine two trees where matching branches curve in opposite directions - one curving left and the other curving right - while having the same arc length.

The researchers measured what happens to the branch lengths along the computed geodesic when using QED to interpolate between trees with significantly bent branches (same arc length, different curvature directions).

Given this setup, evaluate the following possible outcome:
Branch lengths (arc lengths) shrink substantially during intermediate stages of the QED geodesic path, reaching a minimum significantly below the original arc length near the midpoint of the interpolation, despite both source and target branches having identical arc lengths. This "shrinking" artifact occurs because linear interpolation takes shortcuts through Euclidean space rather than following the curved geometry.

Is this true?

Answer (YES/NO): YES